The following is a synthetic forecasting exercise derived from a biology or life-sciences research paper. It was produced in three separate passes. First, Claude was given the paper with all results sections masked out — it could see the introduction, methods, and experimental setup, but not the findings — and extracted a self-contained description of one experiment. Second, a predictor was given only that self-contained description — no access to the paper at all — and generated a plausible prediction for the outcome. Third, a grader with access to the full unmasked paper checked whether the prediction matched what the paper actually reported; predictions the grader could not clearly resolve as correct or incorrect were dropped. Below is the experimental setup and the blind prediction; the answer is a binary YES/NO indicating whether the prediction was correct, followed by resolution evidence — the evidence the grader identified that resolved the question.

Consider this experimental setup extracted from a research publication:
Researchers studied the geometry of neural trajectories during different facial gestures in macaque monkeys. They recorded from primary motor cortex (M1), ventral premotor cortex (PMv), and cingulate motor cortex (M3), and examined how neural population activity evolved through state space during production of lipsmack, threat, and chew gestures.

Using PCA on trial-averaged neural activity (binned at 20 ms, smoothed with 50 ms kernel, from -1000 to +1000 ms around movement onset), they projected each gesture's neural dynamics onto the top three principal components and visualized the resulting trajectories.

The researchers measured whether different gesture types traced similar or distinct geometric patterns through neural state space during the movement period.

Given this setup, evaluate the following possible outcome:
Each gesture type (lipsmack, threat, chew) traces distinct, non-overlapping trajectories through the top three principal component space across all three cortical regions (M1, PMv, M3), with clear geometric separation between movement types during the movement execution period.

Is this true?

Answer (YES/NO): YES